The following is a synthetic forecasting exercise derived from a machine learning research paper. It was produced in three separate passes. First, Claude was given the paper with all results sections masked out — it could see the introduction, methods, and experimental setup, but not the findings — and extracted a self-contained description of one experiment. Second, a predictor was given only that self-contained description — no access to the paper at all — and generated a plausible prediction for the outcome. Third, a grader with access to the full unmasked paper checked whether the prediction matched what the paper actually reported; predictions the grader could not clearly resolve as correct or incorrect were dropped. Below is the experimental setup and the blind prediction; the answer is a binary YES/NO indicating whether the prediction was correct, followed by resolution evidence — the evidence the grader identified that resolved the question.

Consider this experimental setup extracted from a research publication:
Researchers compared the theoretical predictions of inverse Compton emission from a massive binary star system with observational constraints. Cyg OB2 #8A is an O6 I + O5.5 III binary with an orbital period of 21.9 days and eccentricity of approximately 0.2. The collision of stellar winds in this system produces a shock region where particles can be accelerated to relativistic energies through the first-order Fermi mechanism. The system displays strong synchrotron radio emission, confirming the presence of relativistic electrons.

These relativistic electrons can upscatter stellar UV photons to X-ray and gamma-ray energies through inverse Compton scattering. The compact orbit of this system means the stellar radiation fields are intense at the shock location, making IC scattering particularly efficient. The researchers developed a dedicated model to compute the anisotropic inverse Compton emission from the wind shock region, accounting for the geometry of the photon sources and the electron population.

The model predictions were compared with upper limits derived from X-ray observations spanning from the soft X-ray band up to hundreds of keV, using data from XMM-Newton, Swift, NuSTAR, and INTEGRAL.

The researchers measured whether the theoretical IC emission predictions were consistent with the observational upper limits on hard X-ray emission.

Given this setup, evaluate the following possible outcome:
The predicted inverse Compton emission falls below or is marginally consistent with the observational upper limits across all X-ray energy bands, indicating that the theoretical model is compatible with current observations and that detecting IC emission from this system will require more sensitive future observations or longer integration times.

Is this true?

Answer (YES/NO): YES